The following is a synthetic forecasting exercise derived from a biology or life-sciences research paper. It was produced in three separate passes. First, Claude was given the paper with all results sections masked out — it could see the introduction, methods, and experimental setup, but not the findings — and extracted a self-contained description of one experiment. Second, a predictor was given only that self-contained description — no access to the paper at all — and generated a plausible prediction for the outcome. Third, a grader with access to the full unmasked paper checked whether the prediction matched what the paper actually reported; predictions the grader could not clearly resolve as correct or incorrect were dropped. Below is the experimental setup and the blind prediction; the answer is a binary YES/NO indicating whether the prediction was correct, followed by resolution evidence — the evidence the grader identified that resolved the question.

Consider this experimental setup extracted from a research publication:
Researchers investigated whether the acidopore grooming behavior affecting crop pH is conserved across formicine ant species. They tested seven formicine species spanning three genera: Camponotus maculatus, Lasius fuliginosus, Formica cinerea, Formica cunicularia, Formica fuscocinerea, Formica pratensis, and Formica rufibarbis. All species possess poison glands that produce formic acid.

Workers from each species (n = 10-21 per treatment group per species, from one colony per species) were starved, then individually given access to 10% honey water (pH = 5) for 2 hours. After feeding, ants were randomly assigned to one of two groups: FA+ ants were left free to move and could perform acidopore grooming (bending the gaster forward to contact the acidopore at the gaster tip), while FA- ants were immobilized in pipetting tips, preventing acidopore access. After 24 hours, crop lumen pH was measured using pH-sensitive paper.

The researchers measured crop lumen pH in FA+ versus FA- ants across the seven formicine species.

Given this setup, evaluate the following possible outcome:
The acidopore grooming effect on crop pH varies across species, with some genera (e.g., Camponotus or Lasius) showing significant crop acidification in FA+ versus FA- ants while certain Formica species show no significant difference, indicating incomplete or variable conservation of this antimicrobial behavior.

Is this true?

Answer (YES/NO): NO